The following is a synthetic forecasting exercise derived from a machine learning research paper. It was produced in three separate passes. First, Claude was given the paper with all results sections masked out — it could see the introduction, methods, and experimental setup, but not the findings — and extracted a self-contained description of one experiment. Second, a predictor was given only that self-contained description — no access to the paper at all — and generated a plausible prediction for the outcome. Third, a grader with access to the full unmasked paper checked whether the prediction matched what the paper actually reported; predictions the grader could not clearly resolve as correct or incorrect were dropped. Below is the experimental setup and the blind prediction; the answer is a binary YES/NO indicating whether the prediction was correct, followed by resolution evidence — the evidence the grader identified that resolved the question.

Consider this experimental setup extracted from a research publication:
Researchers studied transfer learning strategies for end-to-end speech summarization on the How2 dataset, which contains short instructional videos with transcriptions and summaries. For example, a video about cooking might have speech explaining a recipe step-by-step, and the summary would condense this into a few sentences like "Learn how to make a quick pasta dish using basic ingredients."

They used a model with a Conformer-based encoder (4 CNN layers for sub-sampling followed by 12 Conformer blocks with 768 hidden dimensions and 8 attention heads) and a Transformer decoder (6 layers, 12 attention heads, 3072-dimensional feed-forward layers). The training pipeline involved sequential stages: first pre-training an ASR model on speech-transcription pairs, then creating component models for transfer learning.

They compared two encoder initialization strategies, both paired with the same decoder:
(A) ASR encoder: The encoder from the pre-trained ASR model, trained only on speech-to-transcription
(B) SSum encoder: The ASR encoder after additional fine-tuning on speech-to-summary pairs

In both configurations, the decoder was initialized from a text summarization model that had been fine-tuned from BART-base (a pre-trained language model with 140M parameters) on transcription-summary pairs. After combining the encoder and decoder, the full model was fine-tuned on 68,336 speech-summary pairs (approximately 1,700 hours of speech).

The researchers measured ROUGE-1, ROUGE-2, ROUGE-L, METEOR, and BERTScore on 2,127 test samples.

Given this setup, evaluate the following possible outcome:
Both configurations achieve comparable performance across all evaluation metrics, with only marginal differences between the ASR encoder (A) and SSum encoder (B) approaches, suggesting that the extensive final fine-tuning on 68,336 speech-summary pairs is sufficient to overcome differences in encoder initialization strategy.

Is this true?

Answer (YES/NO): NO